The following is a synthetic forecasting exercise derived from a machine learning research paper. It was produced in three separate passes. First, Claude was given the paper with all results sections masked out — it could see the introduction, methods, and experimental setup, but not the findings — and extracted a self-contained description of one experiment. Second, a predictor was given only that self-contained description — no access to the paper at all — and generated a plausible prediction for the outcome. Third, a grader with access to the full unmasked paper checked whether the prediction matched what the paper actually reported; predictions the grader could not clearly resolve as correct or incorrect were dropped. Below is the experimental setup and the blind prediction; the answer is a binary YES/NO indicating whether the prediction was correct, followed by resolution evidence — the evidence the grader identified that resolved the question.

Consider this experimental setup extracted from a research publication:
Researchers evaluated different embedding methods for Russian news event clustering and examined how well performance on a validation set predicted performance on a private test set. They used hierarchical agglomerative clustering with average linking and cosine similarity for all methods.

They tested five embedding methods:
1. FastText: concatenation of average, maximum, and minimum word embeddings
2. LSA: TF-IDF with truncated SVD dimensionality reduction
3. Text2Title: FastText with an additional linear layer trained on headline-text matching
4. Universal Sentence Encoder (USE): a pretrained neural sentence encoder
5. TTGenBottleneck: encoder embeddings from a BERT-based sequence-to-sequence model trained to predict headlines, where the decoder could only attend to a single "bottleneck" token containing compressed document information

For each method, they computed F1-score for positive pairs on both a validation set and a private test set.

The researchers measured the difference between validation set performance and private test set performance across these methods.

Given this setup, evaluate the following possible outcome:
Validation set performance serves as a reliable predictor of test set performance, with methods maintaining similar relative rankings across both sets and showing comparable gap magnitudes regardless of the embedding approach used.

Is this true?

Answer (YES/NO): NO